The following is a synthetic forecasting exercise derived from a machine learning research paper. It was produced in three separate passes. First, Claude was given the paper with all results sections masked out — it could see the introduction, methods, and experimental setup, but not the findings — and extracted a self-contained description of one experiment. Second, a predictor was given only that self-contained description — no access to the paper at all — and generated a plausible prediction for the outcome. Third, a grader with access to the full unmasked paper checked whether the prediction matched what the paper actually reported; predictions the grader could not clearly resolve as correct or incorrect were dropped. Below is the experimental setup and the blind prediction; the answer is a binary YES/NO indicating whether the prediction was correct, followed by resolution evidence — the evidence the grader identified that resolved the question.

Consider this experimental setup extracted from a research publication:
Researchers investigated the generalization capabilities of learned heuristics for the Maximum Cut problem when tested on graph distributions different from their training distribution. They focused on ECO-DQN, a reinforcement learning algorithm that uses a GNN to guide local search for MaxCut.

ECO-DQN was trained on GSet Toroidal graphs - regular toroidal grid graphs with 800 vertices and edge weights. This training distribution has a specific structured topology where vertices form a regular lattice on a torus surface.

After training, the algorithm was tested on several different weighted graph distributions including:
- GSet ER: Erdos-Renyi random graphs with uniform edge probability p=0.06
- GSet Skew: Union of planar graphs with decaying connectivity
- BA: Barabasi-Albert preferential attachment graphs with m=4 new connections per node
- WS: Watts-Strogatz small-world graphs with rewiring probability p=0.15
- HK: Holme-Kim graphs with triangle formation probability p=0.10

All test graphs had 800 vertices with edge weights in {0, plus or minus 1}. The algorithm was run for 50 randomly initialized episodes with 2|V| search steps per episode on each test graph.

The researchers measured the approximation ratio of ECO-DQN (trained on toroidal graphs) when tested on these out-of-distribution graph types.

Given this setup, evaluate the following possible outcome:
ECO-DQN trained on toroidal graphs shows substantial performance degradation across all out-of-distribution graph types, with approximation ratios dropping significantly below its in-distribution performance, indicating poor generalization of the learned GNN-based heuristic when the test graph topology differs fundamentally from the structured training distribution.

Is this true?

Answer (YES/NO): NO